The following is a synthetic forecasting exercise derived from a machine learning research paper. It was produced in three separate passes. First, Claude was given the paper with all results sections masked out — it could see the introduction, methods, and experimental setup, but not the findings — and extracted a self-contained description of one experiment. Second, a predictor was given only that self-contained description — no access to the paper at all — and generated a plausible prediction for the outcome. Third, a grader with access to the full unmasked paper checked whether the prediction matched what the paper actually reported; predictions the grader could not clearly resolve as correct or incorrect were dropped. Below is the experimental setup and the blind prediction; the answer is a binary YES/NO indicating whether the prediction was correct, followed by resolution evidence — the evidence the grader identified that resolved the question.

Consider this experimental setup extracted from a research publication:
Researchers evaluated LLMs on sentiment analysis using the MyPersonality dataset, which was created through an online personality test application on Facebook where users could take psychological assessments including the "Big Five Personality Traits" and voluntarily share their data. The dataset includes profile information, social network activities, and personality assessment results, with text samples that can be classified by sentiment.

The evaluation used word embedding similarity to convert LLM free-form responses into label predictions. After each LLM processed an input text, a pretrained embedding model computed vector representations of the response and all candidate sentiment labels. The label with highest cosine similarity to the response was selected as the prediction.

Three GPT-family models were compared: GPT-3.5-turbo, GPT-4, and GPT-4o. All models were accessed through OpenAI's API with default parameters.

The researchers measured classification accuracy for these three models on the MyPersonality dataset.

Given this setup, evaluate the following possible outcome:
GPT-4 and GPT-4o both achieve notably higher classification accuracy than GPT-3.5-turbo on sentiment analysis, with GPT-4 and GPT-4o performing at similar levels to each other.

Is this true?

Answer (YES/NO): YES